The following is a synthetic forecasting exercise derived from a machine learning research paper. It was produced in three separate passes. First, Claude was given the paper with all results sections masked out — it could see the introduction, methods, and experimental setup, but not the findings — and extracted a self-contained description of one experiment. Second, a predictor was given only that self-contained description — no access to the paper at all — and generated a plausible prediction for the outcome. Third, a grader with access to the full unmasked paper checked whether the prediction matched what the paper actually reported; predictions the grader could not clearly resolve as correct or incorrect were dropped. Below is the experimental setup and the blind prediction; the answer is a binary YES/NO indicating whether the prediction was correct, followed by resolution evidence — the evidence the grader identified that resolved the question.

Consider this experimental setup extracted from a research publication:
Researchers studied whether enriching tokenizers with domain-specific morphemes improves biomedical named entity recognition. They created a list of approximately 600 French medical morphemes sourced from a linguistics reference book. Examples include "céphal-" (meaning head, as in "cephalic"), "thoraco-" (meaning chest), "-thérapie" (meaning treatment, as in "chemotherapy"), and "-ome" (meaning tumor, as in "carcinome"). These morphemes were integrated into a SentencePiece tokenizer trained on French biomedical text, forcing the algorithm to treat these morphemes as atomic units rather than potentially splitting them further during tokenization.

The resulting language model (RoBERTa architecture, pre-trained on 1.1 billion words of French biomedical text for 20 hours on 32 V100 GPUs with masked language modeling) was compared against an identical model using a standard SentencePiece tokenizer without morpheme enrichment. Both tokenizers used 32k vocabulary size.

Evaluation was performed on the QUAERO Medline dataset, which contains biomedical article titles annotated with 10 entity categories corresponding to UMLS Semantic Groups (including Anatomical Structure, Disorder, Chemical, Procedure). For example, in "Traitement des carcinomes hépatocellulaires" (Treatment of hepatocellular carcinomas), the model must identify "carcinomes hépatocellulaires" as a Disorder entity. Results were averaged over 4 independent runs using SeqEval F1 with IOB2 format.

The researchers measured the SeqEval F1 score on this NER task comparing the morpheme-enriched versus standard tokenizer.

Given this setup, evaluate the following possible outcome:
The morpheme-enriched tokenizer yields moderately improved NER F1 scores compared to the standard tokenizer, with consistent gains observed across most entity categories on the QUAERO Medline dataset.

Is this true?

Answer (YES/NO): NO